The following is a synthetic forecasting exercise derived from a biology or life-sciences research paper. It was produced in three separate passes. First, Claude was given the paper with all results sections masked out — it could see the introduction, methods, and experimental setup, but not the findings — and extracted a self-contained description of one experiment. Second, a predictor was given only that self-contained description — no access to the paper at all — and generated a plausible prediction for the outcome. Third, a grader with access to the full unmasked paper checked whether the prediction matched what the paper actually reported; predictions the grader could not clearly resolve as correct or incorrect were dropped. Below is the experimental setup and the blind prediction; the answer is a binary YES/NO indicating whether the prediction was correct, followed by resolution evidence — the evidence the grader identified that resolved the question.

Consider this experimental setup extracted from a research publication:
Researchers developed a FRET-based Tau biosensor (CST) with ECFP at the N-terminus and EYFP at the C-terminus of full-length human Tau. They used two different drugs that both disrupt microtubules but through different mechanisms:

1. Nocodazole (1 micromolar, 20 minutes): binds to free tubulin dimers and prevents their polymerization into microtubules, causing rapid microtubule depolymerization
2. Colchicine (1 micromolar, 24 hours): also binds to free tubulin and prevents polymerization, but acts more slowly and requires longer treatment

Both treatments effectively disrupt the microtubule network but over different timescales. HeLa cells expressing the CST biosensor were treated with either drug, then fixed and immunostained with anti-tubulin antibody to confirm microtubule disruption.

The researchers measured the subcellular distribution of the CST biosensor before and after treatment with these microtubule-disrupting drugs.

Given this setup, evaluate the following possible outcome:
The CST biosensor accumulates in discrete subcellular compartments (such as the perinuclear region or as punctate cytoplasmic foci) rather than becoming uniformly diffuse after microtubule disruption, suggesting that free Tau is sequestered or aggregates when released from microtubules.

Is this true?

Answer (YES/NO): NO